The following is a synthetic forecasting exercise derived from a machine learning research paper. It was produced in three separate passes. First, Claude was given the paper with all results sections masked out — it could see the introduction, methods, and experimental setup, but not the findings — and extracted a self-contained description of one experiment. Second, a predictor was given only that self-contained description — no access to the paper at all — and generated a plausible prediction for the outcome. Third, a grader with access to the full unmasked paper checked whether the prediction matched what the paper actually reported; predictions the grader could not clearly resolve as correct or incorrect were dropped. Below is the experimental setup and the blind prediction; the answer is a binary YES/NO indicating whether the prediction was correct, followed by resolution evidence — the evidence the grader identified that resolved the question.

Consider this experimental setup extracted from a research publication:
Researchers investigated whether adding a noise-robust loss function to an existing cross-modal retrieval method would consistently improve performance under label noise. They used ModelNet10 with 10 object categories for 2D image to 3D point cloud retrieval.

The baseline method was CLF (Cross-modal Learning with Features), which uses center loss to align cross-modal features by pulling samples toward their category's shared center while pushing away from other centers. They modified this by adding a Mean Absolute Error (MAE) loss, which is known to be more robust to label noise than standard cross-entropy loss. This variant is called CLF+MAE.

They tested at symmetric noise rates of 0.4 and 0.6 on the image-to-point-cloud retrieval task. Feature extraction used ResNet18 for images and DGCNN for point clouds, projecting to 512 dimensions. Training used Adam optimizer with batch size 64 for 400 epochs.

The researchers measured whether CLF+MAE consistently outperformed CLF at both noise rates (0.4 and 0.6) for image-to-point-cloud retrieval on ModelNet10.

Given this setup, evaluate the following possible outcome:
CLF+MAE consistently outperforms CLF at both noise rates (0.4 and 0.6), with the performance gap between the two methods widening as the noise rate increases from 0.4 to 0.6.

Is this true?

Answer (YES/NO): NO